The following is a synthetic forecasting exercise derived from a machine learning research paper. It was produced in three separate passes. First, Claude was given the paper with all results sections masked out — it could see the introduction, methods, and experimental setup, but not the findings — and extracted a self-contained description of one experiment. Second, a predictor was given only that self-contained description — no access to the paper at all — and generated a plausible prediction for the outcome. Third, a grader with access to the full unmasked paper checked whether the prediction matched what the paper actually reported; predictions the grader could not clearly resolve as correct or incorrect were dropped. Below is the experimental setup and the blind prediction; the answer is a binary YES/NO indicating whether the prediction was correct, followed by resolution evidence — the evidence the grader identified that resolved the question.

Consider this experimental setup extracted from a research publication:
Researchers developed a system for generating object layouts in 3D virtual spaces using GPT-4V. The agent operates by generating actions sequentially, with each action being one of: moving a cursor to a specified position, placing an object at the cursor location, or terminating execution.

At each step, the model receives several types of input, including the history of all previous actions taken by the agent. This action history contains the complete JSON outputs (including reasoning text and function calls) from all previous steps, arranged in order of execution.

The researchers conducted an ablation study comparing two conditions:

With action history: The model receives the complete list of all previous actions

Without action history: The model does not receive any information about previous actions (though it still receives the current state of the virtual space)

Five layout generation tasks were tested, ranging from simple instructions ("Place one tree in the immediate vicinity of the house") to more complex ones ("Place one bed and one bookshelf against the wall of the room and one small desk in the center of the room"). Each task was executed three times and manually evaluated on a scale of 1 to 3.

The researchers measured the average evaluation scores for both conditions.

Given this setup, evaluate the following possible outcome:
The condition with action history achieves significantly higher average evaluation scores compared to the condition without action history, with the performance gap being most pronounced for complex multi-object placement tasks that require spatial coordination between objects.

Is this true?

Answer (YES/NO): NO